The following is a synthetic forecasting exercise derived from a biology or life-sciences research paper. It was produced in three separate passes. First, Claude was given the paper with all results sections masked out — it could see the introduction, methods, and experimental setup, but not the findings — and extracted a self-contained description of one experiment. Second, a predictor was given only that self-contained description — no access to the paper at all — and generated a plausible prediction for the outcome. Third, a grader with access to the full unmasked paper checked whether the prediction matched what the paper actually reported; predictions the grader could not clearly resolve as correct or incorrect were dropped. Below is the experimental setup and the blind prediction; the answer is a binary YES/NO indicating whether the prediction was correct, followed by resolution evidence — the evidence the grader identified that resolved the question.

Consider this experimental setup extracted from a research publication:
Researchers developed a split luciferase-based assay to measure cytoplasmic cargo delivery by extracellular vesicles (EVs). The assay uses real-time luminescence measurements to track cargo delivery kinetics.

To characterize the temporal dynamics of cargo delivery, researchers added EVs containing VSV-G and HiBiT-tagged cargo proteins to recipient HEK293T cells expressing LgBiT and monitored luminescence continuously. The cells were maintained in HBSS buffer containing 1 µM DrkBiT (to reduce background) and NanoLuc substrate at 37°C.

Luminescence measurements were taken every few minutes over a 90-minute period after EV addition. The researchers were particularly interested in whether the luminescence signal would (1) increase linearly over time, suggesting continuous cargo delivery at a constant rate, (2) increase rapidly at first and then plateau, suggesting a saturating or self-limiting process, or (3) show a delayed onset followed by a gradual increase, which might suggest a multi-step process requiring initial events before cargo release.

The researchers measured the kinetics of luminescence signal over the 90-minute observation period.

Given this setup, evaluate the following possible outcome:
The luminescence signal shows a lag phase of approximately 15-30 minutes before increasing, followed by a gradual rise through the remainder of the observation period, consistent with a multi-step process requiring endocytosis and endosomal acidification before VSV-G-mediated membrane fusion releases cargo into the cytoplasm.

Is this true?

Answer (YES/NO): YES